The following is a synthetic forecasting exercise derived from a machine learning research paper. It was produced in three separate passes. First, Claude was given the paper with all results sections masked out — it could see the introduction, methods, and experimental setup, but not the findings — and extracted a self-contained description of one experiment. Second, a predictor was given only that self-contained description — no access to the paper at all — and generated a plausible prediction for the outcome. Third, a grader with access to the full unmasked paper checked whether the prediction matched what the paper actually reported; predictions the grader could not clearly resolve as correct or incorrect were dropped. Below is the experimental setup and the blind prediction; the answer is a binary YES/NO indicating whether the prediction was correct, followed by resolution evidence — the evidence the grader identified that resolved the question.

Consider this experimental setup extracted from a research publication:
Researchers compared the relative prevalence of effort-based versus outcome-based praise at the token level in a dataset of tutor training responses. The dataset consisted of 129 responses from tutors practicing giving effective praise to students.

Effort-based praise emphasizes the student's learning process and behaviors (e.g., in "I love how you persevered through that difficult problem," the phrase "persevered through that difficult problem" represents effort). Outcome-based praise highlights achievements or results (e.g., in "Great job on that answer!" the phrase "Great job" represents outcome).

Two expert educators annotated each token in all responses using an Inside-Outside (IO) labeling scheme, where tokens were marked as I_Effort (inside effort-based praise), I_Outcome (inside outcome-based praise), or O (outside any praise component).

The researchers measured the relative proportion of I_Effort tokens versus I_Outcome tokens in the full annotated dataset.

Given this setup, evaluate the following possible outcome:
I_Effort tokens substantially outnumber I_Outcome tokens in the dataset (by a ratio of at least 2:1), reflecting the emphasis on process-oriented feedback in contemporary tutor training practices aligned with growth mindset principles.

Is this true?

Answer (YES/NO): YES